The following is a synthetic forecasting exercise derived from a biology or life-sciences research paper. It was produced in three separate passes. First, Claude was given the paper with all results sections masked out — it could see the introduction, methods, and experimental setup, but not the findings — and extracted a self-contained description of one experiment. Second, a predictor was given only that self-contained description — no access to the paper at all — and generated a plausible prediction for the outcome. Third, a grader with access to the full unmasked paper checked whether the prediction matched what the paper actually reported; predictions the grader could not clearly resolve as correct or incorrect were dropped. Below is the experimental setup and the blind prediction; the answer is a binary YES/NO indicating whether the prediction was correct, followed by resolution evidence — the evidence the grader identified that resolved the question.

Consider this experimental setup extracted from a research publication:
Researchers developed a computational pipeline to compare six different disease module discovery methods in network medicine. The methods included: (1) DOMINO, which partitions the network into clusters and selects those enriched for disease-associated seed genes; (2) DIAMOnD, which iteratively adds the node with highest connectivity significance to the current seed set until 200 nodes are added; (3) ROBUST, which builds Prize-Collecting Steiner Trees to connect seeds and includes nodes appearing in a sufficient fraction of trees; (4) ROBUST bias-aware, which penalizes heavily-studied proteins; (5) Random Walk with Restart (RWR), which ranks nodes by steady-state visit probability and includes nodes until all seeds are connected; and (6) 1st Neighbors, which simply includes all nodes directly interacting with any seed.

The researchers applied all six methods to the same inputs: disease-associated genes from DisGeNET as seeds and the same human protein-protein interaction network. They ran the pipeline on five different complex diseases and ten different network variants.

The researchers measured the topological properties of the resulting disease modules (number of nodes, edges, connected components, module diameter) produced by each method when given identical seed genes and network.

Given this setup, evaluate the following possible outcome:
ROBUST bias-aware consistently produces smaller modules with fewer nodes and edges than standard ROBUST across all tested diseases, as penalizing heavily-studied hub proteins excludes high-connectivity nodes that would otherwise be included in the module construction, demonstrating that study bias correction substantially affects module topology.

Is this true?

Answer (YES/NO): NO